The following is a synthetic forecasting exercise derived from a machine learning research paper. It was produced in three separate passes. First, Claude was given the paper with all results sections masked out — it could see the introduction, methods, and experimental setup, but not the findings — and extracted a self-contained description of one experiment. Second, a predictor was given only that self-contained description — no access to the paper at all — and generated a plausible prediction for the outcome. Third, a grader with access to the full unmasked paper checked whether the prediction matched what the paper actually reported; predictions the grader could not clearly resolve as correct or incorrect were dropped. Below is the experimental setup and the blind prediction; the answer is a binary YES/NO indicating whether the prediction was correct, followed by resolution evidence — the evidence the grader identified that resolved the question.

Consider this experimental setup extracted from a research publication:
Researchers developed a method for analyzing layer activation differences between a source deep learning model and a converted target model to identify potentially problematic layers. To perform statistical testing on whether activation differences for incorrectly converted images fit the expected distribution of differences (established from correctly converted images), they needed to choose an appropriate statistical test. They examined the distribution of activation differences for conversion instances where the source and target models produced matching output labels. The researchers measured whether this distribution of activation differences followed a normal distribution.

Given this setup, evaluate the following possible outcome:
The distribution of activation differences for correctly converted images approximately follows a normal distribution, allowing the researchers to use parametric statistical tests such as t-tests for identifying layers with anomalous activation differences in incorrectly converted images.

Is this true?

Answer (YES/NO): NO